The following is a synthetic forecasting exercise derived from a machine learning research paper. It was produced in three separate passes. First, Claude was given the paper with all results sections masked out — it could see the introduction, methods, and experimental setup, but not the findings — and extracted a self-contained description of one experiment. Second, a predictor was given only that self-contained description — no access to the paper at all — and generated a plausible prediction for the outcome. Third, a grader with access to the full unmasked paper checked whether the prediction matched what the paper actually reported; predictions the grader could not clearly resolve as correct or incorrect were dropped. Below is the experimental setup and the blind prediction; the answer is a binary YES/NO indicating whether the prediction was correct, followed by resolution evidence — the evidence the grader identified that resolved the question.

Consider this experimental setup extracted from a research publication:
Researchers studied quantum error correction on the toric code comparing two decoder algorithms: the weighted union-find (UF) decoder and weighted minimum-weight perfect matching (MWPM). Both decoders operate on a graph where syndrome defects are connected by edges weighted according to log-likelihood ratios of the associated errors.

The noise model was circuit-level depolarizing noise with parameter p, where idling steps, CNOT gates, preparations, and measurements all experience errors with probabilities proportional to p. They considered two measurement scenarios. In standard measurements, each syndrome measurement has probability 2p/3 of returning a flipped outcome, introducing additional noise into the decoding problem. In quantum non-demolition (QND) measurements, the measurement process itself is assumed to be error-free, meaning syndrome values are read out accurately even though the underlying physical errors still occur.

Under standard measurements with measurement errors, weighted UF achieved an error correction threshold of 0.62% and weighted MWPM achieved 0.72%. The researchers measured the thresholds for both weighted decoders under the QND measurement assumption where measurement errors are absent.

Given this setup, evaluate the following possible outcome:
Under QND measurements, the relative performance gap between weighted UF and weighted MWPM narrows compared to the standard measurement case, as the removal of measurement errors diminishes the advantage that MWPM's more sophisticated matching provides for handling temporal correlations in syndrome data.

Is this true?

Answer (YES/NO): NO